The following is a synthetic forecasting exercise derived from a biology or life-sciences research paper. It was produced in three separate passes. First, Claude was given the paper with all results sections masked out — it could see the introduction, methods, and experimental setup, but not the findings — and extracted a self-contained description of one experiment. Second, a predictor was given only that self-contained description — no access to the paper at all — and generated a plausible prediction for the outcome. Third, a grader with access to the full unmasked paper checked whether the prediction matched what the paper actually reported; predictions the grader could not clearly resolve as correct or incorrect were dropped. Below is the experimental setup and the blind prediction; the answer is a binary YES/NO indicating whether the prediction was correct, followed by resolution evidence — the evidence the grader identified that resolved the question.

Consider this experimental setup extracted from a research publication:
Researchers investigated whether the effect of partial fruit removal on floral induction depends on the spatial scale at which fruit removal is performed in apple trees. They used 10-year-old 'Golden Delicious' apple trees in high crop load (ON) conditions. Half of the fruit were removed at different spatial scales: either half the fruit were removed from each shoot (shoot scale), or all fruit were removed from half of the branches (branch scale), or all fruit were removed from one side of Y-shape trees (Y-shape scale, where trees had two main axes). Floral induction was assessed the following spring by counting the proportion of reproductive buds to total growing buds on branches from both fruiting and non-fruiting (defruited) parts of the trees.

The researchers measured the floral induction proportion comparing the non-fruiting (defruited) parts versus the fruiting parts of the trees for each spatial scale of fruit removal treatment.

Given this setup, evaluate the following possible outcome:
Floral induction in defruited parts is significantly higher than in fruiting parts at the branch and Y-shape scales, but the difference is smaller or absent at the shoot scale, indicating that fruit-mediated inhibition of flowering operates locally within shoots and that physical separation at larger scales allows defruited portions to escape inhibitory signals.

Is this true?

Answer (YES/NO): YES